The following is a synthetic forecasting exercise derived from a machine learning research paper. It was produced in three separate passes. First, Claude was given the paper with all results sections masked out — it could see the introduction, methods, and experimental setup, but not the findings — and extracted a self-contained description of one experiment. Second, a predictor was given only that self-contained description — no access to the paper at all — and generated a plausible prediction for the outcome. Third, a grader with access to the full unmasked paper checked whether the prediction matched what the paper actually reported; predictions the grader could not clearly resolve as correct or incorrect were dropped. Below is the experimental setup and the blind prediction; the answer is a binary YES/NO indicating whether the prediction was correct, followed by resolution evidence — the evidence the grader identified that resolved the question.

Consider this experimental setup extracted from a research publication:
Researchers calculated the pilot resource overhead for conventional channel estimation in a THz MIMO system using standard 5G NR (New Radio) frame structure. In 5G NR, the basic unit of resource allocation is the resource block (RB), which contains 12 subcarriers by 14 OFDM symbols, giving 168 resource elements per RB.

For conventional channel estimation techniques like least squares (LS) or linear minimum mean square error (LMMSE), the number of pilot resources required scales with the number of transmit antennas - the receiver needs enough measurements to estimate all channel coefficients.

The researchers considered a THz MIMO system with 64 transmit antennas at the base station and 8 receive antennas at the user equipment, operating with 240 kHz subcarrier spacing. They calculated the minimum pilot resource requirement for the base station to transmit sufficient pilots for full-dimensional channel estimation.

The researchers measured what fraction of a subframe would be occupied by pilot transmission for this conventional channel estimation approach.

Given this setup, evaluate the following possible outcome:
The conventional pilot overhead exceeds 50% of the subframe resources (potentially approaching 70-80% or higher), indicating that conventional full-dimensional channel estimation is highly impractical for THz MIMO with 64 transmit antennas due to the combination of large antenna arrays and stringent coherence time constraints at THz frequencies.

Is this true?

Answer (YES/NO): NO